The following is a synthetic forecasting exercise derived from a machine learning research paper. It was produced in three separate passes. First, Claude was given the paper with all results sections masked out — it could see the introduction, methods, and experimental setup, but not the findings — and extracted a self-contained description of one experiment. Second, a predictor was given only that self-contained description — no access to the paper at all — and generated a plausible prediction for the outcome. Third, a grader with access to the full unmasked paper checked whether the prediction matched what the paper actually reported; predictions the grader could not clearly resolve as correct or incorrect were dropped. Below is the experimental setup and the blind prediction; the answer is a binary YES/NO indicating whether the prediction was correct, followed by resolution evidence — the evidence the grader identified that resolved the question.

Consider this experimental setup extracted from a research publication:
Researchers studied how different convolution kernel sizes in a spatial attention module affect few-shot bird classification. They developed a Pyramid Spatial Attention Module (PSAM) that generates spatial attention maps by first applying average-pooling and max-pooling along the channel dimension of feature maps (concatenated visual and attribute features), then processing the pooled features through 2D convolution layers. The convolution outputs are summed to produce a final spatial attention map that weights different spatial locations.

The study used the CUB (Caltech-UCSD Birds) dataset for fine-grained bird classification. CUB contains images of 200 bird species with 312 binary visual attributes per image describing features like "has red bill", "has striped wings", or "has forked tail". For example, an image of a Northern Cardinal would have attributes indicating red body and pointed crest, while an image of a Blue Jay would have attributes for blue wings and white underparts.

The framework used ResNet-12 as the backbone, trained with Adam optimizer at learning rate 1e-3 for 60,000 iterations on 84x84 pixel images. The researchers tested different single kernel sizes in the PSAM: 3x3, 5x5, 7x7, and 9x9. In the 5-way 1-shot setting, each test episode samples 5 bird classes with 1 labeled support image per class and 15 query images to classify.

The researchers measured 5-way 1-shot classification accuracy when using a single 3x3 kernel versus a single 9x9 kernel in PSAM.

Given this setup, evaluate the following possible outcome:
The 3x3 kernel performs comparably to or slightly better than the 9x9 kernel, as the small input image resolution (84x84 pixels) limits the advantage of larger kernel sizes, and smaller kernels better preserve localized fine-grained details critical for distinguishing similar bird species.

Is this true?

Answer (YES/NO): NO